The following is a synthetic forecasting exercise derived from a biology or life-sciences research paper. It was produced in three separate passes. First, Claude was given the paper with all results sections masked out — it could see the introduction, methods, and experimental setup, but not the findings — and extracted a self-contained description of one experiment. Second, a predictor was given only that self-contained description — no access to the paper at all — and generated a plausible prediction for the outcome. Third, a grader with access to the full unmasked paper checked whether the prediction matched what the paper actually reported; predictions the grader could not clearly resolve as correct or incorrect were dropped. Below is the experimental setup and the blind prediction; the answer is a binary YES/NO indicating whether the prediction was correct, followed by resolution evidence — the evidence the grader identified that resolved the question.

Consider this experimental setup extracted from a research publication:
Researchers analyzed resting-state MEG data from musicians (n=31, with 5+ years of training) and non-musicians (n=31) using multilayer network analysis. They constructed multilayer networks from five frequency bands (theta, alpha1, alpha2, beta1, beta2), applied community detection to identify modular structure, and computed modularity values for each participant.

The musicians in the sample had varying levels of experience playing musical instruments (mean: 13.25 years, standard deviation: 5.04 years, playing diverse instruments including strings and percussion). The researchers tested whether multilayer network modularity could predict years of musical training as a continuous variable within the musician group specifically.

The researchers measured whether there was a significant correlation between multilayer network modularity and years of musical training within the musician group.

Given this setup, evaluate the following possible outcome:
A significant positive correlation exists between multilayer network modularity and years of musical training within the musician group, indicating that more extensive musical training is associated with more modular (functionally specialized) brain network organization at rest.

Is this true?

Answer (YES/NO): NO